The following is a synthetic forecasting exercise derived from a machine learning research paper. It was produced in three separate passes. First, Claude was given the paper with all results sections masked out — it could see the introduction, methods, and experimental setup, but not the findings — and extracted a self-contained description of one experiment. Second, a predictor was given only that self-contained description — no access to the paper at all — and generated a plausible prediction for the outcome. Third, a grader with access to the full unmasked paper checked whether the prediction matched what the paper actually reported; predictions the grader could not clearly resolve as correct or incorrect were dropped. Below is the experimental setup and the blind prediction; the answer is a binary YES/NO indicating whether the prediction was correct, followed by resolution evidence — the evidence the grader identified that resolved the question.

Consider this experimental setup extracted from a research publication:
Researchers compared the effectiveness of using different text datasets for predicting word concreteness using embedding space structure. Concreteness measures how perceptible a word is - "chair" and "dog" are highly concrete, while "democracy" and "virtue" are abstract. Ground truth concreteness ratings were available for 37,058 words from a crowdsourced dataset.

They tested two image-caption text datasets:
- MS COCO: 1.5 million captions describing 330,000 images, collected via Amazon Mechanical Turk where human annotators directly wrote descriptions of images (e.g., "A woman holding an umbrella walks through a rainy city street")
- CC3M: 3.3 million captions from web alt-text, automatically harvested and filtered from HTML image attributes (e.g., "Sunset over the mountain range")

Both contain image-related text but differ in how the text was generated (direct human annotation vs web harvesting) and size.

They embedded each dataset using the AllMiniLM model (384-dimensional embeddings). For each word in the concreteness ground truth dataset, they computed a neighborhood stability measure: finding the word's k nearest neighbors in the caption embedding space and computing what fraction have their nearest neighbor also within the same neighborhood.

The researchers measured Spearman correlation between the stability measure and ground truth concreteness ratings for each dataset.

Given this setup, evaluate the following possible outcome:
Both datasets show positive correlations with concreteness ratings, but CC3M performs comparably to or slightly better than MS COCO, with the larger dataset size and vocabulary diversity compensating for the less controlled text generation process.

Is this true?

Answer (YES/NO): YES